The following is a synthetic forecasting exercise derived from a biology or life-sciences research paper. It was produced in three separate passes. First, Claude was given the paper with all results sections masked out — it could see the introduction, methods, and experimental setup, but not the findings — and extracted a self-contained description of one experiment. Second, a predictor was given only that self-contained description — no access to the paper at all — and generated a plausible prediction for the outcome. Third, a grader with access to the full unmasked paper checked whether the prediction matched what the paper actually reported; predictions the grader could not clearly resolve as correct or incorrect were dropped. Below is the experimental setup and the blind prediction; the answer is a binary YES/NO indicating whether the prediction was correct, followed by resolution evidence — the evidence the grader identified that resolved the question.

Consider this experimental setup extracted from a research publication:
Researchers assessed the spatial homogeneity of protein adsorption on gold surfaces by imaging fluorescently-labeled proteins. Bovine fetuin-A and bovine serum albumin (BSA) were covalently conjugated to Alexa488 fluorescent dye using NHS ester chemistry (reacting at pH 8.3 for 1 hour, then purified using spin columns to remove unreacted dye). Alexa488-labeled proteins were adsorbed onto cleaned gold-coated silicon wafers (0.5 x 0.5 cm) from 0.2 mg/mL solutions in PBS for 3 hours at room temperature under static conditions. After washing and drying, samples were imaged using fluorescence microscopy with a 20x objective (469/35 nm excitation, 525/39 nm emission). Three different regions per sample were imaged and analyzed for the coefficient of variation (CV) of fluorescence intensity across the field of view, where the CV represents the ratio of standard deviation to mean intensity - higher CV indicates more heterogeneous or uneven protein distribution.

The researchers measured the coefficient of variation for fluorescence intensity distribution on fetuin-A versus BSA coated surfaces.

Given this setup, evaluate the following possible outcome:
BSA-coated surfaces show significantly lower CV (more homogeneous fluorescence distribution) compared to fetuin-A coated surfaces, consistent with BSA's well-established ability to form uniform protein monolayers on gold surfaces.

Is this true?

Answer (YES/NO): NO